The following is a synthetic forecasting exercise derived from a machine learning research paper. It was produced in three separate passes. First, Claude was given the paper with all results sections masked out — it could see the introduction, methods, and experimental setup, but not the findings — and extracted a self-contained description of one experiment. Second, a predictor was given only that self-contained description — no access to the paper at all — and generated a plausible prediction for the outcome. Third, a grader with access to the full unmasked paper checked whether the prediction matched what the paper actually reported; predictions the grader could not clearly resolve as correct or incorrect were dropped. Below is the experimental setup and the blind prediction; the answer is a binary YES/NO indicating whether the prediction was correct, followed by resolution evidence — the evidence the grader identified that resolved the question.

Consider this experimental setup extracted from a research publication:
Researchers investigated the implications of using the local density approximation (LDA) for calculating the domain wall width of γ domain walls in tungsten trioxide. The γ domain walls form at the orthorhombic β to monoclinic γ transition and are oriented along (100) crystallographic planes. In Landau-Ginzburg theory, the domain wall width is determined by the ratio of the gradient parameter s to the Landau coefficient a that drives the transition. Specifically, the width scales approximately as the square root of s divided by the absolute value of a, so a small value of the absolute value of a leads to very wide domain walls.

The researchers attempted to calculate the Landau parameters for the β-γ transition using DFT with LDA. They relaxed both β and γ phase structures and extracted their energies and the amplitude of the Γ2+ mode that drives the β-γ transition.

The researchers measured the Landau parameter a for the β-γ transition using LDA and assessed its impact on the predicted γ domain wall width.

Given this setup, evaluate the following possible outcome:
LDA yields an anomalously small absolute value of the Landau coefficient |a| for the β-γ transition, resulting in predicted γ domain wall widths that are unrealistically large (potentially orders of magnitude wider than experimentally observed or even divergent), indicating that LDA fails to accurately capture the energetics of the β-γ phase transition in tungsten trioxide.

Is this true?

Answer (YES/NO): YES